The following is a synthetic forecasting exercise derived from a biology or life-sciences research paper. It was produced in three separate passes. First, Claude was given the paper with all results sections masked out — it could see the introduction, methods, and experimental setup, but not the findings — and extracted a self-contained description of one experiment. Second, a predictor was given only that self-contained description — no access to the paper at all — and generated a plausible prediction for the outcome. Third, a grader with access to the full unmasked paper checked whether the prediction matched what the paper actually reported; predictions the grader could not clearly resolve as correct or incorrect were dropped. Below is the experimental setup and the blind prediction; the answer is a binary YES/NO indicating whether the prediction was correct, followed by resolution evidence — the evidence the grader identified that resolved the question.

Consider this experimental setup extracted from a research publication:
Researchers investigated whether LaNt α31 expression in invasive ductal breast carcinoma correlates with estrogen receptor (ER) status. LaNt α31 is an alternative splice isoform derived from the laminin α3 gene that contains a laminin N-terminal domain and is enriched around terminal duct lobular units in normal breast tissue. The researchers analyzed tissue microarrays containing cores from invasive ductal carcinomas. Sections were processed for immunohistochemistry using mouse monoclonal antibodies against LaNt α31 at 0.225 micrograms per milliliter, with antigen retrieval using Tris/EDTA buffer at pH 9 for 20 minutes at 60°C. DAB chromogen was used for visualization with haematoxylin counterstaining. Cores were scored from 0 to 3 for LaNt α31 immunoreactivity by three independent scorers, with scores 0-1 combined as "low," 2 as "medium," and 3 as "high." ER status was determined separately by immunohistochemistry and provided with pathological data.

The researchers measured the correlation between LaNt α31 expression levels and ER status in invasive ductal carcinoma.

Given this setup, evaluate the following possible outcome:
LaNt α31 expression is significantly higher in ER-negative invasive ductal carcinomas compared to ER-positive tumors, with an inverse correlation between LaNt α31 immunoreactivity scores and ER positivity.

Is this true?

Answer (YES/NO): NO